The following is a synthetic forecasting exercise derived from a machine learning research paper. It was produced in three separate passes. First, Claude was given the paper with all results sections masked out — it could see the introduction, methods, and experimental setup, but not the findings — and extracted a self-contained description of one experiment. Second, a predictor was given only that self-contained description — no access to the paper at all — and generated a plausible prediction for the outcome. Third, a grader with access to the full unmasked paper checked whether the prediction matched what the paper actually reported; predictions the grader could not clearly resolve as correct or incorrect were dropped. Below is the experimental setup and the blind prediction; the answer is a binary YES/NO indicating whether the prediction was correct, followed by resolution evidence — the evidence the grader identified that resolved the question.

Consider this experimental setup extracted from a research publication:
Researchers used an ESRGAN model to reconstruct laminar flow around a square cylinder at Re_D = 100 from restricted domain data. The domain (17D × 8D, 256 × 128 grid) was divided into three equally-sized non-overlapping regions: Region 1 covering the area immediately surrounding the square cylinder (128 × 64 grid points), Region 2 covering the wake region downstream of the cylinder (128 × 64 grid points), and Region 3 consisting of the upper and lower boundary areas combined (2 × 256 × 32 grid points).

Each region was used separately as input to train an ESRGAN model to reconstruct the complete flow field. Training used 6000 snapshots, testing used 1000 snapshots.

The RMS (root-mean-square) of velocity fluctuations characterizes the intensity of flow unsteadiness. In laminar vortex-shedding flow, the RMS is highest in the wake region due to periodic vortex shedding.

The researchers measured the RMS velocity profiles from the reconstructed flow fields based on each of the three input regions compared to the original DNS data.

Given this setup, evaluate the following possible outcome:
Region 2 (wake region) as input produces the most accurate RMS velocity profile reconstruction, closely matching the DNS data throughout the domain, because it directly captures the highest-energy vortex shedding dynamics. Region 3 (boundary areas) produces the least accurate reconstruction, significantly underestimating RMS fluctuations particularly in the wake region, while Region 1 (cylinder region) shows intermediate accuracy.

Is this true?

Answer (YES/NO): NO